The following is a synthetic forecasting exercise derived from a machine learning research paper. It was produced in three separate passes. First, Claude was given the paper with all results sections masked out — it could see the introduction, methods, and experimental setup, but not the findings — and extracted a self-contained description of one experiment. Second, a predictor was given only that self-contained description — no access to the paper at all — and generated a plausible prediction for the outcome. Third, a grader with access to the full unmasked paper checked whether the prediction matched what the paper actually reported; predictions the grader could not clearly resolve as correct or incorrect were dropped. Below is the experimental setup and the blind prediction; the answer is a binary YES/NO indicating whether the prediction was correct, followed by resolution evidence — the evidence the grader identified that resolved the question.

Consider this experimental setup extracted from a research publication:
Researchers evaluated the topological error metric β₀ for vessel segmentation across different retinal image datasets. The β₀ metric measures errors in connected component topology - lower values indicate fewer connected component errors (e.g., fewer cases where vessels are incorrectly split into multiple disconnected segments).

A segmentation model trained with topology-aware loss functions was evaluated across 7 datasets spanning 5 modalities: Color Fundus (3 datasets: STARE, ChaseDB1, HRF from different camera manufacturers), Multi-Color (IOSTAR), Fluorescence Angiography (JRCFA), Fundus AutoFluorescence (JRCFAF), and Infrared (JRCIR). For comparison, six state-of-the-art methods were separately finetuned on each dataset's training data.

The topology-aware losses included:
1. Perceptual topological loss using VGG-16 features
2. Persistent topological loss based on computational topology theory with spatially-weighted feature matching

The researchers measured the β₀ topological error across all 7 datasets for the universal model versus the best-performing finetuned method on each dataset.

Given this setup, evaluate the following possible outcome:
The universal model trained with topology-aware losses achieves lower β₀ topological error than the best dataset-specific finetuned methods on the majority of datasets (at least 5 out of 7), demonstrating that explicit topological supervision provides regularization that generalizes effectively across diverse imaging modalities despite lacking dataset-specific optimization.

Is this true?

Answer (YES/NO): YES